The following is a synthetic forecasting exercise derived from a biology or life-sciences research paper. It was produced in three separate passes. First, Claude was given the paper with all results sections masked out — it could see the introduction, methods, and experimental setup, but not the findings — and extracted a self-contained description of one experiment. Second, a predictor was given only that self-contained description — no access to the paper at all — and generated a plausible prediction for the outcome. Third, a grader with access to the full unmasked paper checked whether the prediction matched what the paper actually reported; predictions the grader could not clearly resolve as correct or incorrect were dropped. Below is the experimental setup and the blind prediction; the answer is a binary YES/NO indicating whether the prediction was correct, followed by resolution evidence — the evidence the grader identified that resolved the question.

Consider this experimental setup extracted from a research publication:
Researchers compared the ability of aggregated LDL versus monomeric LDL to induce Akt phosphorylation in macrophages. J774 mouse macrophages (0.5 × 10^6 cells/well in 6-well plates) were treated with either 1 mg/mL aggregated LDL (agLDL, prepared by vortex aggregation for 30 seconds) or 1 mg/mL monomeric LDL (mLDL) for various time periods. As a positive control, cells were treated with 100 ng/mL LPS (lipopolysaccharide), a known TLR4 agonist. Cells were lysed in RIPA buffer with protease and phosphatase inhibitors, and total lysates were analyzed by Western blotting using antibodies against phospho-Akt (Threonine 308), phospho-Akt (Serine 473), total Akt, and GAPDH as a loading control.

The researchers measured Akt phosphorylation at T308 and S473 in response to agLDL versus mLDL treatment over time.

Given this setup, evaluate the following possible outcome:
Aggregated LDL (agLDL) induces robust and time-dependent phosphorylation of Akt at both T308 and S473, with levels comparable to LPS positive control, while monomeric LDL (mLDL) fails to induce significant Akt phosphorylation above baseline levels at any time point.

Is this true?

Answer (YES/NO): NO